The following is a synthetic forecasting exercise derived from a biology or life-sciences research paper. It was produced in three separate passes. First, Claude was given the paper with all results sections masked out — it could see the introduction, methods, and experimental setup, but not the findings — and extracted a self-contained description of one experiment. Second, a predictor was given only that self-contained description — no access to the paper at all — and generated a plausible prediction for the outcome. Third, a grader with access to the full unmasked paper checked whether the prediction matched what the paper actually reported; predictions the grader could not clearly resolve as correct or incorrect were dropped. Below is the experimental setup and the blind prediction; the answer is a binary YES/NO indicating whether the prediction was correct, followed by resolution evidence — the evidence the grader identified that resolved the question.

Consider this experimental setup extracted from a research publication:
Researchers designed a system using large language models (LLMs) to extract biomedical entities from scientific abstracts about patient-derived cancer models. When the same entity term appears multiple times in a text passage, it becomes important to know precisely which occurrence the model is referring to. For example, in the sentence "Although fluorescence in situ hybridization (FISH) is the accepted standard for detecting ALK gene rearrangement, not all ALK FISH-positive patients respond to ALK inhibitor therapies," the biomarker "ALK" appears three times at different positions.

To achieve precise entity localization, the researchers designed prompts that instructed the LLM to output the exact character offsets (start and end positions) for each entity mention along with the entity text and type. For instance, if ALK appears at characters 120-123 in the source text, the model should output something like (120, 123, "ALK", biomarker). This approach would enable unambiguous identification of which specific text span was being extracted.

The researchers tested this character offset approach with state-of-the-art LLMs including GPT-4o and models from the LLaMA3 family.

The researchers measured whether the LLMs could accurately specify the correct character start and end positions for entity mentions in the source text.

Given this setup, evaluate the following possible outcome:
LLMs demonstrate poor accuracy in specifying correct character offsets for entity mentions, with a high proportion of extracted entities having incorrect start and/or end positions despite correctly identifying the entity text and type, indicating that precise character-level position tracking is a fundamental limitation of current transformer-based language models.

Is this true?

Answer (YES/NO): YES